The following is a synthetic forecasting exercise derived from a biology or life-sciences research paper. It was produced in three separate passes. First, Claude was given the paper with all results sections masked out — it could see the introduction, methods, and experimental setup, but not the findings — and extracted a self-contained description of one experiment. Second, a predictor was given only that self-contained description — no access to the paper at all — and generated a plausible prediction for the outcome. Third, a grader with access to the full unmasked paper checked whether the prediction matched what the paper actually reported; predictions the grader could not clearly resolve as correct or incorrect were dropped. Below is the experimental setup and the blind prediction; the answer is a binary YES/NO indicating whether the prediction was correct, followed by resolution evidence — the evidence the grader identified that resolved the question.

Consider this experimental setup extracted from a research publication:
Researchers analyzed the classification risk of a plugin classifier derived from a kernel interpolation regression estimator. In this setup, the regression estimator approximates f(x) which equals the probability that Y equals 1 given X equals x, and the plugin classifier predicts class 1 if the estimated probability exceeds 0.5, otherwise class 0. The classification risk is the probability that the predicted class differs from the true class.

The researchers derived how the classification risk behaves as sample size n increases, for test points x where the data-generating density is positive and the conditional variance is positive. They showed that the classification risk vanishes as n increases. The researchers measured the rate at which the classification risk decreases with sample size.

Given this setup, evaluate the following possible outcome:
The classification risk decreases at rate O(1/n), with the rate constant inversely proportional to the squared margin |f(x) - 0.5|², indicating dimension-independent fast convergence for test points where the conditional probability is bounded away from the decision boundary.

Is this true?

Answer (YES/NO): NO